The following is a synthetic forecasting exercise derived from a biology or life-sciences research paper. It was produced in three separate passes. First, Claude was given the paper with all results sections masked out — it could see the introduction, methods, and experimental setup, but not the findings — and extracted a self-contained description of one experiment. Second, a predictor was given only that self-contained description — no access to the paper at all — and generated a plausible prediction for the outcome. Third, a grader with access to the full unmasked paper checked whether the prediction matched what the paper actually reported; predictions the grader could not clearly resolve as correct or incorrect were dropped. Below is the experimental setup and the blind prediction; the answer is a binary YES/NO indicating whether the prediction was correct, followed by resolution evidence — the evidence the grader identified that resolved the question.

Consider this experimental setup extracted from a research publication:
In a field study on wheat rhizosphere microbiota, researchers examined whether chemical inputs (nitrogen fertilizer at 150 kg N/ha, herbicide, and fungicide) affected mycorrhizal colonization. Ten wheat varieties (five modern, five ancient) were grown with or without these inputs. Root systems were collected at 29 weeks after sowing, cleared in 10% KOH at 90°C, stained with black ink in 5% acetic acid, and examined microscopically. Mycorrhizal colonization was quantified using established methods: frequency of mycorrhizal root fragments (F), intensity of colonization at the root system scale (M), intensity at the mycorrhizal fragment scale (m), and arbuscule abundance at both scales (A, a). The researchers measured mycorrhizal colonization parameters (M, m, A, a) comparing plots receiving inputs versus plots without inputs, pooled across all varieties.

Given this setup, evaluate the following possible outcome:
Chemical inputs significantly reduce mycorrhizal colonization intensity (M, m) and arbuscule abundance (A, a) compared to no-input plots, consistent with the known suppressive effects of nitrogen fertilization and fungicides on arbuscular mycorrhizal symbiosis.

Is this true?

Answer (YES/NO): NO